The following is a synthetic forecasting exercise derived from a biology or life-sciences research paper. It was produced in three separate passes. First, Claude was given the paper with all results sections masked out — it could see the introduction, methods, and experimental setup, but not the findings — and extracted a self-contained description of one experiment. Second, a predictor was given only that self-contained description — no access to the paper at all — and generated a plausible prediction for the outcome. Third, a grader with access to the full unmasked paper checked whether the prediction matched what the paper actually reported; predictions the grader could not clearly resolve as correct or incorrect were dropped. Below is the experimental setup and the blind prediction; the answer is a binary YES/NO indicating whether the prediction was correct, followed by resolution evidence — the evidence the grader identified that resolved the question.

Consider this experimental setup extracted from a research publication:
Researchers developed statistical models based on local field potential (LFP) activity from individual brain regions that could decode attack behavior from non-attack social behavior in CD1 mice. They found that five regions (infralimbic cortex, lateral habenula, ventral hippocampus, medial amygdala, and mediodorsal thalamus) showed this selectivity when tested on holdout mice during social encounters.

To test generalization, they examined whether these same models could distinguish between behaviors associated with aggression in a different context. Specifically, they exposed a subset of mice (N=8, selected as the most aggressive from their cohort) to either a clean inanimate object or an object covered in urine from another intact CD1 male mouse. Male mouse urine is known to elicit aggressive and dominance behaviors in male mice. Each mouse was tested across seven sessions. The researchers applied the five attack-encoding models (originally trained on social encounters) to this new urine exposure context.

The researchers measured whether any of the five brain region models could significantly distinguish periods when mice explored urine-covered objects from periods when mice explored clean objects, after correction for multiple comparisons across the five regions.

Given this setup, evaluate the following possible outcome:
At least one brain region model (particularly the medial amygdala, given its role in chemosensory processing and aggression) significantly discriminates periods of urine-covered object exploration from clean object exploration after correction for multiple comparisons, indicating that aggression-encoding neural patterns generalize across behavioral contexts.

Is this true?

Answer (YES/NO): NO